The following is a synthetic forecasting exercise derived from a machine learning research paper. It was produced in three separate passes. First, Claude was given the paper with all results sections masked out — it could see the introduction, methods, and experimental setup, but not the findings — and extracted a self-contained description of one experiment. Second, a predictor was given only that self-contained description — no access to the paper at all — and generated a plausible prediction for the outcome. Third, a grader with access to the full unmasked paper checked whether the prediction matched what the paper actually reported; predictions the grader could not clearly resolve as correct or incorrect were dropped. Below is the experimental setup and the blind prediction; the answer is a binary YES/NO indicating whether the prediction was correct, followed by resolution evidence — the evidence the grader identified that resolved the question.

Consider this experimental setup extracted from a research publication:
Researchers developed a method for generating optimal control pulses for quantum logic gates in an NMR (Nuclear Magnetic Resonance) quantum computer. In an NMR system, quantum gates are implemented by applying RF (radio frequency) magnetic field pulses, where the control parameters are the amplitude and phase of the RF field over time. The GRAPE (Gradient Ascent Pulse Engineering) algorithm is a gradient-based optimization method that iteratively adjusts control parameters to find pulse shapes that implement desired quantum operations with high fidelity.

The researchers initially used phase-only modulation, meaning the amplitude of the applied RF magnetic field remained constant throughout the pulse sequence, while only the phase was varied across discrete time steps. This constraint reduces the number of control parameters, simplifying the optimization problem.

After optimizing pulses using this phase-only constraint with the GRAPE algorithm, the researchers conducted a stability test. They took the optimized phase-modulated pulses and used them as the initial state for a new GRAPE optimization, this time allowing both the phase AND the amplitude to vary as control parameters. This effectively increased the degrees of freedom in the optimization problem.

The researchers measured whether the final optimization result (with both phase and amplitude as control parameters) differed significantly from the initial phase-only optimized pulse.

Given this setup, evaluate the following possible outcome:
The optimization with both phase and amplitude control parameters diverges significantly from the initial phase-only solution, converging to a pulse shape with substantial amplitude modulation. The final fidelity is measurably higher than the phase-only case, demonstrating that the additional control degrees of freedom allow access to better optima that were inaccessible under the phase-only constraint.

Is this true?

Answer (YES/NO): NO